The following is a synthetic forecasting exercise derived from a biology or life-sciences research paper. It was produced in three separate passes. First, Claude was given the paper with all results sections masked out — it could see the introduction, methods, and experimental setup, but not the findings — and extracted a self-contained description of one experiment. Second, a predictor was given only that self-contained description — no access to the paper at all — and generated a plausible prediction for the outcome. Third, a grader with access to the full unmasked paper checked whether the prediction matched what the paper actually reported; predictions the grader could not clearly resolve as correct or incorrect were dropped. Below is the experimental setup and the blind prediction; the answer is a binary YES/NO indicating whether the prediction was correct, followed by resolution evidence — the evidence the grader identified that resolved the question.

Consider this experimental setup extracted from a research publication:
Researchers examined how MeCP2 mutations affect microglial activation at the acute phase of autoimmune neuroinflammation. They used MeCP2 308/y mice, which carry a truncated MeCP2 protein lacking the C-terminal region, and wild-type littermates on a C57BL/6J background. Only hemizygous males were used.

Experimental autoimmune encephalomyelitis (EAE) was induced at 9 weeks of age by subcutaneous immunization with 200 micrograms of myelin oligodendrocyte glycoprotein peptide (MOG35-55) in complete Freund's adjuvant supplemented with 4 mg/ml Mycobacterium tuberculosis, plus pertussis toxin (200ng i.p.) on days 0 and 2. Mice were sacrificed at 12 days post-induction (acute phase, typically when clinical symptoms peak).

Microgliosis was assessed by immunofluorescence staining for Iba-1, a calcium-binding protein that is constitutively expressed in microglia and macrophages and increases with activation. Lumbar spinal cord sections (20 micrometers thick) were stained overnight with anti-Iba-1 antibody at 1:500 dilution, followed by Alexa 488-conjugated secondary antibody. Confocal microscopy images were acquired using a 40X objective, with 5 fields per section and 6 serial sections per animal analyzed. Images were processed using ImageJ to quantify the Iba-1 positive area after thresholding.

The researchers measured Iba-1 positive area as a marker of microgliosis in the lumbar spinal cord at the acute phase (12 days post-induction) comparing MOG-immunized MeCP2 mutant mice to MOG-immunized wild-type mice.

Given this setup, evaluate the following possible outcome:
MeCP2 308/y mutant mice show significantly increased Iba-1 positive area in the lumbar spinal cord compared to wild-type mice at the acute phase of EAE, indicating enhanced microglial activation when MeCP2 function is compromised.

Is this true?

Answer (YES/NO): NO